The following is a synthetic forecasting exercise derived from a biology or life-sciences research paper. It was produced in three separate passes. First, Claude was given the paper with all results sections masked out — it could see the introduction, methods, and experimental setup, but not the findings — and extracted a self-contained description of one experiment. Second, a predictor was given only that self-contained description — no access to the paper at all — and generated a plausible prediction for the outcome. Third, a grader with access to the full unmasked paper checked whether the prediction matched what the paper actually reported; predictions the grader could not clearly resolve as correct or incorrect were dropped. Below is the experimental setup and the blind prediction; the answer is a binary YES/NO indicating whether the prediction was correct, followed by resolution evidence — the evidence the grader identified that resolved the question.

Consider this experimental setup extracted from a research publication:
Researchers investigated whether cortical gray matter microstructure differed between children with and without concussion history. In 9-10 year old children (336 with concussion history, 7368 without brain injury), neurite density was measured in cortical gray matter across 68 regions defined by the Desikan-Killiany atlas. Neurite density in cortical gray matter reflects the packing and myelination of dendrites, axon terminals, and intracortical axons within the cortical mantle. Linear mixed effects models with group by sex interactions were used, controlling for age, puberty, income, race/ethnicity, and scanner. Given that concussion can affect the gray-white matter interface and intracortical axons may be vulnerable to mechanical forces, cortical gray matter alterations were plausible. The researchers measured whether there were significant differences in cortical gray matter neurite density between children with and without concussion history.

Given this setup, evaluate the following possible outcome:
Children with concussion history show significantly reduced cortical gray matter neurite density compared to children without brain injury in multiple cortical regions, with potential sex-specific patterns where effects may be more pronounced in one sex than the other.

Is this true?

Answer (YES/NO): NO